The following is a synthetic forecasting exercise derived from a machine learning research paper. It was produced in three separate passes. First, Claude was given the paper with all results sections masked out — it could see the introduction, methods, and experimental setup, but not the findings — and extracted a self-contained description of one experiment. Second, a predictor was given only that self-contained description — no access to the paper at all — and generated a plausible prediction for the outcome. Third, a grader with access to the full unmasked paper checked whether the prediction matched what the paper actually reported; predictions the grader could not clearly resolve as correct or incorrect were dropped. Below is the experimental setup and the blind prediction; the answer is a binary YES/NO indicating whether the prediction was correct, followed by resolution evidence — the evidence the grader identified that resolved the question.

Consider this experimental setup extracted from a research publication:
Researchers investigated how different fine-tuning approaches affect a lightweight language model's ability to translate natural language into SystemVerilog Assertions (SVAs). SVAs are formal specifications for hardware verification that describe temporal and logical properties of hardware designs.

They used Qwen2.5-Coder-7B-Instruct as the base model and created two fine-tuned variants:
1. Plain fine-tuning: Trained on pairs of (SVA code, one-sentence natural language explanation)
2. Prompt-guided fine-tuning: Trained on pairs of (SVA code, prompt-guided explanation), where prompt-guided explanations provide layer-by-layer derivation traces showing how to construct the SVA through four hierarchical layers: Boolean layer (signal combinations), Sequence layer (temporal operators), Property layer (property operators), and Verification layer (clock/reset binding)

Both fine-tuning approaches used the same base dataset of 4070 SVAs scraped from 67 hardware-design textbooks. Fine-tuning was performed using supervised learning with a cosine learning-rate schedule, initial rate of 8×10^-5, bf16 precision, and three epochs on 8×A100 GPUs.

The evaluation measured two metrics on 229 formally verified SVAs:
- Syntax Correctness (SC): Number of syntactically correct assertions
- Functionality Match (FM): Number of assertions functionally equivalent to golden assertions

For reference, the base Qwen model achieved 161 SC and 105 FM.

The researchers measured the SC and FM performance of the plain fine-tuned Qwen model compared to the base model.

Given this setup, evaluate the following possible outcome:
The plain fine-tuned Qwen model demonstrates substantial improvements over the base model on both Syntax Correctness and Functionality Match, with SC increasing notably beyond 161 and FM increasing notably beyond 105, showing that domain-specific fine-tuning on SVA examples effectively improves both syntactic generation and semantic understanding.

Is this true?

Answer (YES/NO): NO